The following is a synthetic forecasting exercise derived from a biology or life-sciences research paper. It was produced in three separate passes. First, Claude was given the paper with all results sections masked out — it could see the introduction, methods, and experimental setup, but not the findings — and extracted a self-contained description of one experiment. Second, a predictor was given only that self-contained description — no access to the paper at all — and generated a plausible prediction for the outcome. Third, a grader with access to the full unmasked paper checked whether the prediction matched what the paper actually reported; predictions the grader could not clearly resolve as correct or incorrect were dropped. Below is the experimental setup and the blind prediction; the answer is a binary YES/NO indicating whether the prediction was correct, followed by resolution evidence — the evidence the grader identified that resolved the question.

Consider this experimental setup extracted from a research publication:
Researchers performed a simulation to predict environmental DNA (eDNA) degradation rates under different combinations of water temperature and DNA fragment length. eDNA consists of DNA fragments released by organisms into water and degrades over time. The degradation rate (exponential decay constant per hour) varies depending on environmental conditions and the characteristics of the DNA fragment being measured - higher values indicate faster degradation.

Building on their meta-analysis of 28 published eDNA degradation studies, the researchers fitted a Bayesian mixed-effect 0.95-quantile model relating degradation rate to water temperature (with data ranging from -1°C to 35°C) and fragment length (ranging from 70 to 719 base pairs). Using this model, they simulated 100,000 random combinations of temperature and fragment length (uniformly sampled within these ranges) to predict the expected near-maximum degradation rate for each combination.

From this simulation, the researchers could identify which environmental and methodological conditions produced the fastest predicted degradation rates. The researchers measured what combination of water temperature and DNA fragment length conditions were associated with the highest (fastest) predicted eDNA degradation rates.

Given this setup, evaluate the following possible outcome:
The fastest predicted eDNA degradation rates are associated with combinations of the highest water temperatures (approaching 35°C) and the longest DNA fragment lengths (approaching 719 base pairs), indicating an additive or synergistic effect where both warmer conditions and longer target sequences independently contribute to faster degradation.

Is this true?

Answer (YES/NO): YES